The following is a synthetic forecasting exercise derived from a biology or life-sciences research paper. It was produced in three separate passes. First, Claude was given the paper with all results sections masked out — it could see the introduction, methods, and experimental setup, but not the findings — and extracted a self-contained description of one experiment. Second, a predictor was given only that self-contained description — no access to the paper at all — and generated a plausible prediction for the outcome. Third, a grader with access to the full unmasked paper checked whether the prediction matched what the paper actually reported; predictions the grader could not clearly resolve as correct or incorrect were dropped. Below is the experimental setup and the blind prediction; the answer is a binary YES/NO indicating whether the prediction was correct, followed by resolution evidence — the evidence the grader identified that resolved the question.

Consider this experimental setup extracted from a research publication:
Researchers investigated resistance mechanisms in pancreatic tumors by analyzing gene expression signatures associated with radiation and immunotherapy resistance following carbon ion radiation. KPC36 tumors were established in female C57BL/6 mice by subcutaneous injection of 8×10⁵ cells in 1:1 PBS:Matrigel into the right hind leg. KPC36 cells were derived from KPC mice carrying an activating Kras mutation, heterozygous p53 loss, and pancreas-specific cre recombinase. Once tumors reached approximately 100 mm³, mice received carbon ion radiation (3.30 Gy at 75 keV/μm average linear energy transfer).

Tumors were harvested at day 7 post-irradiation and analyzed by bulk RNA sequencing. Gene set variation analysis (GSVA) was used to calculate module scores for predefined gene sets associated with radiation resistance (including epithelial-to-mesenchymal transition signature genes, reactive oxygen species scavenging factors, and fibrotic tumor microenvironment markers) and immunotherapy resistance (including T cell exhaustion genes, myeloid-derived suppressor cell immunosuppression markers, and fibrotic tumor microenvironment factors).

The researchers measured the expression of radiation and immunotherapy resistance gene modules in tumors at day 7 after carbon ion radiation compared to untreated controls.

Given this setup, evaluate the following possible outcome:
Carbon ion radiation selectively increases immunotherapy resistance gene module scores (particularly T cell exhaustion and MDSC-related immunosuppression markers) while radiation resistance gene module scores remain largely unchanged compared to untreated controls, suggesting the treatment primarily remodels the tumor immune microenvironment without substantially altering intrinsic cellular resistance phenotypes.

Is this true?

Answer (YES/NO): NO